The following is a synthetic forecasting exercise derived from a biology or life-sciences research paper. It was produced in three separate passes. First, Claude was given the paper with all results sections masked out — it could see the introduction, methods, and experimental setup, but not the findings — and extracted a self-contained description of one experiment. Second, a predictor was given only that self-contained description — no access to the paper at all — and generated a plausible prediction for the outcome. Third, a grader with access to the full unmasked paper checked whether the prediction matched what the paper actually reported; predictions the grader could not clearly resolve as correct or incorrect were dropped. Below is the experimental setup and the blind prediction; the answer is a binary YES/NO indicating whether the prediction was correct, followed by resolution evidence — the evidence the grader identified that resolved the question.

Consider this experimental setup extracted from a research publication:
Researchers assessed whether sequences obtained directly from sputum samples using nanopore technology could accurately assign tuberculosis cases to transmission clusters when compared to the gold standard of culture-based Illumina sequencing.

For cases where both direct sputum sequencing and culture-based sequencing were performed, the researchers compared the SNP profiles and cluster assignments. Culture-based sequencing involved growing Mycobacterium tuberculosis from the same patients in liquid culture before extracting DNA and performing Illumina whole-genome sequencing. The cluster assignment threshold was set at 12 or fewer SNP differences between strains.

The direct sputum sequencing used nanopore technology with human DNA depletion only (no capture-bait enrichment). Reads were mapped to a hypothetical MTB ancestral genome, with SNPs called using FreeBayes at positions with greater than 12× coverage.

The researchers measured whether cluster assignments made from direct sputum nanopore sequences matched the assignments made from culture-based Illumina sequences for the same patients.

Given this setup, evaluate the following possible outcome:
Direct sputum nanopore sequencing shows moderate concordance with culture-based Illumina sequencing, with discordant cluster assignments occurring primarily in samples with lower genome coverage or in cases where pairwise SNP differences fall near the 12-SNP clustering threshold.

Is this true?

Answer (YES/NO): NO